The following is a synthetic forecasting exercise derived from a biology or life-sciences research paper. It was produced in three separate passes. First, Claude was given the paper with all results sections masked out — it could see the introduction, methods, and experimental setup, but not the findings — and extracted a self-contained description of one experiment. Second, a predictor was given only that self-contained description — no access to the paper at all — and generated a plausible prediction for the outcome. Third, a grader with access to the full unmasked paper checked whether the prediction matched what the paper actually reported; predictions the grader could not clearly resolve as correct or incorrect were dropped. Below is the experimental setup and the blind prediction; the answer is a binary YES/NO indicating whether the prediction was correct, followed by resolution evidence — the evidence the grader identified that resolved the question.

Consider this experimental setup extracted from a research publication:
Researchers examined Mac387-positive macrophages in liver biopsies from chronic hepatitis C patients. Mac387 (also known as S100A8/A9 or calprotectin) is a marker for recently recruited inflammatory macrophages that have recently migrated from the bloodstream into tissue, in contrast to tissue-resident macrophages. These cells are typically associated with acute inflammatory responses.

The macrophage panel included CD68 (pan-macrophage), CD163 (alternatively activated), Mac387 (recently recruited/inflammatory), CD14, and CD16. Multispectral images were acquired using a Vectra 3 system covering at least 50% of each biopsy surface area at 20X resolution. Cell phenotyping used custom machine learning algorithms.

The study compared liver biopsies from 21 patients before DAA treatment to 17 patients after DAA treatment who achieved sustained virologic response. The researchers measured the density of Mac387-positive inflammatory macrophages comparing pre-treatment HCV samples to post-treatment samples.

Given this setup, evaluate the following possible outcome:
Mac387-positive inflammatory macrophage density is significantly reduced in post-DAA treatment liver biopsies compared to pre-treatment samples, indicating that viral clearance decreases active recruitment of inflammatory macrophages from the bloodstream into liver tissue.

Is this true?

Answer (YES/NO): NO